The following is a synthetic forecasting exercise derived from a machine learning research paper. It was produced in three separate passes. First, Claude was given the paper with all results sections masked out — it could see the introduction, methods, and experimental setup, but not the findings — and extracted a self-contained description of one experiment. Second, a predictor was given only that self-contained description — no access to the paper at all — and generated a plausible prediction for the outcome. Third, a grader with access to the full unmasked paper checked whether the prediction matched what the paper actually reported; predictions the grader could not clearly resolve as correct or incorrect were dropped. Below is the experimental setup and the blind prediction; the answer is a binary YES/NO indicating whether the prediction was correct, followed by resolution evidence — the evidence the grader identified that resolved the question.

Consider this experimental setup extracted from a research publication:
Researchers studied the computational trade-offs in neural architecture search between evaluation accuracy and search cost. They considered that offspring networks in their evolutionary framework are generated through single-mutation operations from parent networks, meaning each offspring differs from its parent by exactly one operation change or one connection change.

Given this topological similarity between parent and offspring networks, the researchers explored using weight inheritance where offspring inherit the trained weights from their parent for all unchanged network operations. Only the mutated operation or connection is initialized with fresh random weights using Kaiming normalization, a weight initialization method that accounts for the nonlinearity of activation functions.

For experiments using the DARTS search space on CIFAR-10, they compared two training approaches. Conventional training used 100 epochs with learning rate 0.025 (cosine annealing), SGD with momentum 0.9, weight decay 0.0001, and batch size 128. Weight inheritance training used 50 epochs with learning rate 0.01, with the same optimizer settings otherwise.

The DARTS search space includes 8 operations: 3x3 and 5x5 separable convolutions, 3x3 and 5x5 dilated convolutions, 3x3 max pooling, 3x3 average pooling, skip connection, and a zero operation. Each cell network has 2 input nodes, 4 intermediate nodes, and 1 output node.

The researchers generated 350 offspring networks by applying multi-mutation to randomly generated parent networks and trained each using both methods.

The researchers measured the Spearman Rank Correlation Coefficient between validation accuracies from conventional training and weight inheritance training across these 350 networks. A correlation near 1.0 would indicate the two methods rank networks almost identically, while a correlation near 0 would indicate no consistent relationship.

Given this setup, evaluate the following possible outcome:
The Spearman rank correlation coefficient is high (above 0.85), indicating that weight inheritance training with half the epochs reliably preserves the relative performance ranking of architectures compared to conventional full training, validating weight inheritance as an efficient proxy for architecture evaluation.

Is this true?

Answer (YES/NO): NO